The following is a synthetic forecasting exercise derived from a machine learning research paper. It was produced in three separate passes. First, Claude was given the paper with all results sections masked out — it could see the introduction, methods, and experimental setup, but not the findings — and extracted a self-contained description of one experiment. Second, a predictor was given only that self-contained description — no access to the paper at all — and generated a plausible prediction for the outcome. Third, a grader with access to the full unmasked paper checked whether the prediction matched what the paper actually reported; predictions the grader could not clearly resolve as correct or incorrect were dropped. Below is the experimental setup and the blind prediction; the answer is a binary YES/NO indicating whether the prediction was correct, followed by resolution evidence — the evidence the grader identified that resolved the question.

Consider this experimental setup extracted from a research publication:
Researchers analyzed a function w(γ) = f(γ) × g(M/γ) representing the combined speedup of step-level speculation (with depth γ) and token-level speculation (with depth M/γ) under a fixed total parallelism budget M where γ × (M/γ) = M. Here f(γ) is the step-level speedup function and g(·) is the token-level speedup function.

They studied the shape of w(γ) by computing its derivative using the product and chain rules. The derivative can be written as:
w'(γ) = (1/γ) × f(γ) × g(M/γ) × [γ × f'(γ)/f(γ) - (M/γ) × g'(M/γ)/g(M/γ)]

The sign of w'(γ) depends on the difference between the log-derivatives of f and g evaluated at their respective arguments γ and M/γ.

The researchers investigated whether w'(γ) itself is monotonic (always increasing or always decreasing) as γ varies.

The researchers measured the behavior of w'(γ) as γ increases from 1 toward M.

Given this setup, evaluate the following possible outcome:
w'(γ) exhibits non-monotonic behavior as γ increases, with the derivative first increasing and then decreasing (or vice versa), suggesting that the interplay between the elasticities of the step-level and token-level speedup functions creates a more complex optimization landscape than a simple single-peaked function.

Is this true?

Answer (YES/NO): NO